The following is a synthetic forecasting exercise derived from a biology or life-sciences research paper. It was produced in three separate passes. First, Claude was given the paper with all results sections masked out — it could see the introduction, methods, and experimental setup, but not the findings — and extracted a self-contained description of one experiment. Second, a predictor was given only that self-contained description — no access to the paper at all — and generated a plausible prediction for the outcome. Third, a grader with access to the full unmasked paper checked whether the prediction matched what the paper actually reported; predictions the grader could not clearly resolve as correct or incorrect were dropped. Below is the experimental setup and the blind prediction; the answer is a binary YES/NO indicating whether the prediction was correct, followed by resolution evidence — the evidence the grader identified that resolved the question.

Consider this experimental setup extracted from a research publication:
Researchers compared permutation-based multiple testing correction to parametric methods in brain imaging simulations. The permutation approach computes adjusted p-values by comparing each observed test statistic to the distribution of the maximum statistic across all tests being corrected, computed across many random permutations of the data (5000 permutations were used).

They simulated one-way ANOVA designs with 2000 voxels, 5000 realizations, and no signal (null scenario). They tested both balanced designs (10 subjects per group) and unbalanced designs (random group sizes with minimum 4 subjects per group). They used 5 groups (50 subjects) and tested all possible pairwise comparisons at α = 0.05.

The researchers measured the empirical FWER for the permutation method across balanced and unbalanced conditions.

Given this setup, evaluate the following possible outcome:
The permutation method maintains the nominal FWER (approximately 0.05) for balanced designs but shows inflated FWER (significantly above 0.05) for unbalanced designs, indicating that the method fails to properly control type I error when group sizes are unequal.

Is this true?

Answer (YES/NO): NO